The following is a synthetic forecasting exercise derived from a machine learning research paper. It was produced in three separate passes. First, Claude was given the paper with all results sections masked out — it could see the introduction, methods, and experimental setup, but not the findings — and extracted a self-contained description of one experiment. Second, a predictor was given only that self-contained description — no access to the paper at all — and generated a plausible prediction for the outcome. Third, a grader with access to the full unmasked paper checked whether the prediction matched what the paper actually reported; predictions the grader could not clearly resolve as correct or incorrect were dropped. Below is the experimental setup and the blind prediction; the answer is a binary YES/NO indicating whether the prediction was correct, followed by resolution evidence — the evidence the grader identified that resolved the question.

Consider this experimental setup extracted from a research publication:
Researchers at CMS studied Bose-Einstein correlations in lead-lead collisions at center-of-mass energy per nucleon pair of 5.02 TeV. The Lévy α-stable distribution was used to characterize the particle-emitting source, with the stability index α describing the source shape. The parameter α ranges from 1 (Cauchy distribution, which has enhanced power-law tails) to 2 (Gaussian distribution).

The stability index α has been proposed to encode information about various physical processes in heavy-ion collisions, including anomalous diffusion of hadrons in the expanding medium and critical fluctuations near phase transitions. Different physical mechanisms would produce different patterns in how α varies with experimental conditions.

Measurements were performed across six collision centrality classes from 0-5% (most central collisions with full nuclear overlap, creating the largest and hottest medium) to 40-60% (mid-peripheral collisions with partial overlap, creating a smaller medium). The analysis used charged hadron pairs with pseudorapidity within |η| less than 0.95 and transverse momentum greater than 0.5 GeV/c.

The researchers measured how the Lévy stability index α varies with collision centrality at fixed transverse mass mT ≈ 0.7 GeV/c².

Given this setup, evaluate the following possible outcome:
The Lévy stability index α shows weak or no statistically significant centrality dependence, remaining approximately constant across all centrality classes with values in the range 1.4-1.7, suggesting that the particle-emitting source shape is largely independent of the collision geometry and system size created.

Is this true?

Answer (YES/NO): NO